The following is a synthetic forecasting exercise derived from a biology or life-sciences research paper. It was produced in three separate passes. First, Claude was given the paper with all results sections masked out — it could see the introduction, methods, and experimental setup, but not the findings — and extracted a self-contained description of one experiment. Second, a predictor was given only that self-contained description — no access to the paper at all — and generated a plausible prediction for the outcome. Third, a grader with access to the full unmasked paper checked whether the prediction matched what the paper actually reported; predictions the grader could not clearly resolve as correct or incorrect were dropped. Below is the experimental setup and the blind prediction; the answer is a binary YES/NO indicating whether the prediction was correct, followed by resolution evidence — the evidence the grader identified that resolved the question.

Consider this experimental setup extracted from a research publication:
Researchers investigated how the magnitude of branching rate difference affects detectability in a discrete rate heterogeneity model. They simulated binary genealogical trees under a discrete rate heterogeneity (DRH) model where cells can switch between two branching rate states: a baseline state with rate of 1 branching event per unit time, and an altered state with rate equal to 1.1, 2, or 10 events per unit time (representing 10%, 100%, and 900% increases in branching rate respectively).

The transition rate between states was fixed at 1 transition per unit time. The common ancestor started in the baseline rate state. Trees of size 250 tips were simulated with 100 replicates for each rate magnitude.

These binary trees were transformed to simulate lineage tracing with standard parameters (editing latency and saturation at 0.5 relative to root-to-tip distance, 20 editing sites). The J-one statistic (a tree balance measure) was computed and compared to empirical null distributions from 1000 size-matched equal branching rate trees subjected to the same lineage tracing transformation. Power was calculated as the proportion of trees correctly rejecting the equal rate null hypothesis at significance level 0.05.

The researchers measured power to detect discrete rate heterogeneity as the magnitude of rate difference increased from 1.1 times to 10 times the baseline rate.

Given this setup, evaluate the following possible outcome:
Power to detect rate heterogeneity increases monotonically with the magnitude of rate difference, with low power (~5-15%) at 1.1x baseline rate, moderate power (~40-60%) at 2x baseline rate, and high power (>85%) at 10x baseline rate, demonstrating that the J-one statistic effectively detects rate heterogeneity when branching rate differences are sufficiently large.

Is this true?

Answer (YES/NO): NO